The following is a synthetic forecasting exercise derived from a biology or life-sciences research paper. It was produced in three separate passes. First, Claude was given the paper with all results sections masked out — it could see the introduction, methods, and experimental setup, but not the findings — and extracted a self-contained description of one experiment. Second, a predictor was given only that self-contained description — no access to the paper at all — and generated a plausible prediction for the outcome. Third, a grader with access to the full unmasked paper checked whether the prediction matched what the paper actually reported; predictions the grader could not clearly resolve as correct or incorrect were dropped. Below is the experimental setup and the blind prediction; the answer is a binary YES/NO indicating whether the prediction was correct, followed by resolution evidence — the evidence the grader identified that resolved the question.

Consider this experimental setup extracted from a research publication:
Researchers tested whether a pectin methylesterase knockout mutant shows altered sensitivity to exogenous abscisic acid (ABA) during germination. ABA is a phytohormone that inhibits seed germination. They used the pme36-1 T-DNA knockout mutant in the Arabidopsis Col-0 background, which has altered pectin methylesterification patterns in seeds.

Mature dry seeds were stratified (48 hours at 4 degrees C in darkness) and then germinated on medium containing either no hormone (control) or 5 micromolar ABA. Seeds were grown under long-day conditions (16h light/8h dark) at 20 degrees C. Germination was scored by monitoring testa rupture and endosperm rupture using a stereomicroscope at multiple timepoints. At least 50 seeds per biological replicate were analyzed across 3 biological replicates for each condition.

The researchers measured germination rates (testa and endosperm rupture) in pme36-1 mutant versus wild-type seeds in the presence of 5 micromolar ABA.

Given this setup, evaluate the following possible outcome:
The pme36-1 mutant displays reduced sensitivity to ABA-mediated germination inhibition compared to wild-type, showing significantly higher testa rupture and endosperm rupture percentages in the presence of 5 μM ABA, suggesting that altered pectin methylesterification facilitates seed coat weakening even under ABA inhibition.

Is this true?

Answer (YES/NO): NO